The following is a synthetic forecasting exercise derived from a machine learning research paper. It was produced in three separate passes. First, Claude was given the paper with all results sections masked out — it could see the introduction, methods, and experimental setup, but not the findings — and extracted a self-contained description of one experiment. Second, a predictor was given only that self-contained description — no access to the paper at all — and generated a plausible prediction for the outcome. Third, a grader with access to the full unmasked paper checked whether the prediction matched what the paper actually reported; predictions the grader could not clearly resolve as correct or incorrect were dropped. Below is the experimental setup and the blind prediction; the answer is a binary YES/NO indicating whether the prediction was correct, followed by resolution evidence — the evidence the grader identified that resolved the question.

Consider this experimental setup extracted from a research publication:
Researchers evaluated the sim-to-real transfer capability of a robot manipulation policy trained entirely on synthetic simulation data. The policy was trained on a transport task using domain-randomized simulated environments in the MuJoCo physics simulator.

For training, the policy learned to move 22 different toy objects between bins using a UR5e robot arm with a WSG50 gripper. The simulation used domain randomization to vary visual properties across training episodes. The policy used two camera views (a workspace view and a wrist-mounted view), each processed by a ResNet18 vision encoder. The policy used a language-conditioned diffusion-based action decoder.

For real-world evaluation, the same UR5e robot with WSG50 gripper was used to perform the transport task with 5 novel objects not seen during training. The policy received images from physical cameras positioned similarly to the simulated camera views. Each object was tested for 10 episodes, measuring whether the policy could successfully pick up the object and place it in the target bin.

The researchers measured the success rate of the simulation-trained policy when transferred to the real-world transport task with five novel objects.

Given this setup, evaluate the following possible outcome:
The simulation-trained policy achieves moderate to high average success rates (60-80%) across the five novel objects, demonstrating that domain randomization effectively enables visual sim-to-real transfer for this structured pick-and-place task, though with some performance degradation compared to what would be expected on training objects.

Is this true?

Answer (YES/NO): YES